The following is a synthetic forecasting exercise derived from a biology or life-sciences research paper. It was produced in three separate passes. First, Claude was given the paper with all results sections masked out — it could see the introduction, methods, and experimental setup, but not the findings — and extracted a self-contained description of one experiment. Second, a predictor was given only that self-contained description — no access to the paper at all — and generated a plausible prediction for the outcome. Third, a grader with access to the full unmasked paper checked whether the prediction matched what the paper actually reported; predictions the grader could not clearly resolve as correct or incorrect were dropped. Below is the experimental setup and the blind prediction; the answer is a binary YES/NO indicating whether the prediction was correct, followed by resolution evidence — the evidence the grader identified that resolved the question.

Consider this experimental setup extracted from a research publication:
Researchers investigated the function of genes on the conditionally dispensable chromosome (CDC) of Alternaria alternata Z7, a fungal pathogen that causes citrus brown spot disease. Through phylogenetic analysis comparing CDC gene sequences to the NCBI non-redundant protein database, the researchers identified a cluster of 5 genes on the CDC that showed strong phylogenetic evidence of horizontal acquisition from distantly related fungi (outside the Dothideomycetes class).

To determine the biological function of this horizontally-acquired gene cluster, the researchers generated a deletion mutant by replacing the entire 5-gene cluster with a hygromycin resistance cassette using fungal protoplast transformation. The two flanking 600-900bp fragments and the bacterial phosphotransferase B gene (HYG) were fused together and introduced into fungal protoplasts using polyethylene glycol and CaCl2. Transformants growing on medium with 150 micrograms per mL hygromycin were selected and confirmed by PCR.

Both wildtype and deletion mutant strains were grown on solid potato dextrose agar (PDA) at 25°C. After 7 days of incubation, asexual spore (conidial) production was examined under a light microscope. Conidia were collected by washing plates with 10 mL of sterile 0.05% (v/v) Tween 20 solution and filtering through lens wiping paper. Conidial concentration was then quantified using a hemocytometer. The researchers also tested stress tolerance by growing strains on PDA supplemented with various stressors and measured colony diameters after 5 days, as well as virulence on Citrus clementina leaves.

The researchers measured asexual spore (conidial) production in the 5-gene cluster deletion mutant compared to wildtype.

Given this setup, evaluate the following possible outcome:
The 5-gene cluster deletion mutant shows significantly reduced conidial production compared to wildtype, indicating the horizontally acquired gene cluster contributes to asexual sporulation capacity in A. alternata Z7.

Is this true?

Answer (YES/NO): YES